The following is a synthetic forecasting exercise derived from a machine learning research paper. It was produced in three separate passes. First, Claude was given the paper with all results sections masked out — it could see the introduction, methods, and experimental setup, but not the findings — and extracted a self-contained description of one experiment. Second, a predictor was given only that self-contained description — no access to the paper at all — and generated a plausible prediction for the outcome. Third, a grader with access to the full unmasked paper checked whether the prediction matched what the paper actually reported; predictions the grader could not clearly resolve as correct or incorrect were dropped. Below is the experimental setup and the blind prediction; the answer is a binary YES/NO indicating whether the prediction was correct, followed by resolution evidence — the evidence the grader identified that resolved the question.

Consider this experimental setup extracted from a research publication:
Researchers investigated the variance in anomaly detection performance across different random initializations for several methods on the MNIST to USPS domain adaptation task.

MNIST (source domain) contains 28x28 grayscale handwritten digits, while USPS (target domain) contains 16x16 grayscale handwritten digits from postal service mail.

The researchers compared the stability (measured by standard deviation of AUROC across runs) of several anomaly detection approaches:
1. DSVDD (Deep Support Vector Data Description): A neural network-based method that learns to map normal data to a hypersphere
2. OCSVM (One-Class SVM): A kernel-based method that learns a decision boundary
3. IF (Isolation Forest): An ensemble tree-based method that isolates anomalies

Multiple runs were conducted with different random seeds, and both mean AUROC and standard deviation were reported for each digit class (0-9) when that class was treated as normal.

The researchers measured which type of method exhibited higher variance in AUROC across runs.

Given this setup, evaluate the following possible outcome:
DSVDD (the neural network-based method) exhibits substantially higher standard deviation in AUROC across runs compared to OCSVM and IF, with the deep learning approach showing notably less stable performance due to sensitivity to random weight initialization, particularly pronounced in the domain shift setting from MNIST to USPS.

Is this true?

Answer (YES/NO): YES